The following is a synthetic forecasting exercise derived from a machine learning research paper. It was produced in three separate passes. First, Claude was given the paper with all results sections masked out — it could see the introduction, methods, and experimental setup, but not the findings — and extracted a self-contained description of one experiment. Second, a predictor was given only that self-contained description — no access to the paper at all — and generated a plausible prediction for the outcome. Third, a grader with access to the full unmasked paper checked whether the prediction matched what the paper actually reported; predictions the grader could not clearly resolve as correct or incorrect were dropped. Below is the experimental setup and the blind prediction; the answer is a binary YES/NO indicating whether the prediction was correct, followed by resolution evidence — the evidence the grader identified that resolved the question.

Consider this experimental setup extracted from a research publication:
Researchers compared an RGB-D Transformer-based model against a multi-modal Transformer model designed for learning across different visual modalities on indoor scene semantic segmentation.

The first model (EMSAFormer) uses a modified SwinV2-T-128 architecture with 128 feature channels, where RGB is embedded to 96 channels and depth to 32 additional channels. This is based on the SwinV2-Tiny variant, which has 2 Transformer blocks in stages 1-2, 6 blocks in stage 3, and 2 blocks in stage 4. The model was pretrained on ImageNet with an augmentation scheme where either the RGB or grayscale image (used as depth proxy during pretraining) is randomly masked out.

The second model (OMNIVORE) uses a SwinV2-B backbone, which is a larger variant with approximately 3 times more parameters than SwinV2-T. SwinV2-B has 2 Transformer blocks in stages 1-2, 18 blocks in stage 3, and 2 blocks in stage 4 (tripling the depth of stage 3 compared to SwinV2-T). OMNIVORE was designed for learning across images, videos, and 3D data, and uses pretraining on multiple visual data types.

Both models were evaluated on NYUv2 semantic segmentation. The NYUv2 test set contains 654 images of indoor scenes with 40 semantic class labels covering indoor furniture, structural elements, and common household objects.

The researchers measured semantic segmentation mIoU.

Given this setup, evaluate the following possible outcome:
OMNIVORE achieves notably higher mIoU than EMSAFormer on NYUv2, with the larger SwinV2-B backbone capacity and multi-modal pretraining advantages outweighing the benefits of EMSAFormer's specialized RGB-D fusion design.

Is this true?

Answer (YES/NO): NO